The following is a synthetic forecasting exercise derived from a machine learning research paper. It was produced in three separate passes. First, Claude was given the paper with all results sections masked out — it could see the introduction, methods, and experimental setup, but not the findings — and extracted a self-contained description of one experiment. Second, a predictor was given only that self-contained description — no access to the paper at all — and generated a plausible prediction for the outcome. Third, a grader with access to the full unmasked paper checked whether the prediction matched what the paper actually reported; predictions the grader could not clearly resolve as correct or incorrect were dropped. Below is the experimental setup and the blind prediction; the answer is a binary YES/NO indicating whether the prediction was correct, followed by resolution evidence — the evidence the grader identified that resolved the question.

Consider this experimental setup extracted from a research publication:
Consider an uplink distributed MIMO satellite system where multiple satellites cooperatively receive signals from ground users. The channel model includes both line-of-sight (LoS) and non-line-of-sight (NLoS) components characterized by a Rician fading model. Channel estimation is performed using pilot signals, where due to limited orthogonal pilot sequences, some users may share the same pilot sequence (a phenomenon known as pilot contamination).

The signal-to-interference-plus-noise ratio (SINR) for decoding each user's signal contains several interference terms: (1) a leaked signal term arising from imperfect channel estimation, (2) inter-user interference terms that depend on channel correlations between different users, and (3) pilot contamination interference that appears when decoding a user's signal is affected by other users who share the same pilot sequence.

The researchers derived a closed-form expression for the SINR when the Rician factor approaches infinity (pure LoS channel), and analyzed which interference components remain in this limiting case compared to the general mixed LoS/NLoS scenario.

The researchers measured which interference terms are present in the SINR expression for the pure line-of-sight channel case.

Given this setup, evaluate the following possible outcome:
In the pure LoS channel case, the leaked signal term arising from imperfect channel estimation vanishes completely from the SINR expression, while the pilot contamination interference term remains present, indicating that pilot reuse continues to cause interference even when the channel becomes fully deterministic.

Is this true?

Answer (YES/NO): NO